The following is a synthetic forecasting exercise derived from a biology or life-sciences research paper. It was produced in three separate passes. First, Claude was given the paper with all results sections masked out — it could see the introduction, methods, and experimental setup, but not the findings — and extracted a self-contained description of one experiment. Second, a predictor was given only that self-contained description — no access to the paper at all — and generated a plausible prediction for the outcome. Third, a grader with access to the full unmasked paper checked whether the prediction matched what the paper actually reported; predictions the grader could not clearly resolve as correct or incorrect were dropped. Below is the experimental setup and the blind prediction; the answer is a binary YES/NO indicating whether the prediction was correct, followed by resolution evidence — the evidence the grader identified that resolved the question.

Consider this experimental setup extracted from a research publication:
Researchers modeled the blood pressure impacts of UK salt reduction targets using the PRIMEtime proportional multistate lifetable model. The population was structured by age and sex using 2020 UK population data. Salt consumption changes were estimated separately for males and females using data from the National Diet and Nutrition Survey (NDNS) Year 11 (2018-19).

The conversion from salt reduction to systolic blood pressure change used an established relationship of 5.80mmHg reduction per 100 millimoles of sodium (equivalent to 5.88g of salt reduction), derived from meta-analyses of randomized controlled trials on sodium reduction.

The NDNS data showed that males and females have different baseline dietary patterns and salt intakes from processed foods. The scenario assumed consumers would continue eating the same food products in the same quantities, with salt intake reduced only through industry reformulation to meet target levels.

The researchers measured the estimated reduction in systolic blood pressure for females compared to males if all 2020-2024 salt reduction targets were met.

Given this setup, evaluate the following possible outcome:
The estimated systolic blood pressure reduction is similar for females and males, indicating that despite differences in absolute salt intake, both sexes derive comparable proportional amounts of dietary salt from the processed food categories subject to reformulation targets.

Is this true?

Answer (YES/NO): NO